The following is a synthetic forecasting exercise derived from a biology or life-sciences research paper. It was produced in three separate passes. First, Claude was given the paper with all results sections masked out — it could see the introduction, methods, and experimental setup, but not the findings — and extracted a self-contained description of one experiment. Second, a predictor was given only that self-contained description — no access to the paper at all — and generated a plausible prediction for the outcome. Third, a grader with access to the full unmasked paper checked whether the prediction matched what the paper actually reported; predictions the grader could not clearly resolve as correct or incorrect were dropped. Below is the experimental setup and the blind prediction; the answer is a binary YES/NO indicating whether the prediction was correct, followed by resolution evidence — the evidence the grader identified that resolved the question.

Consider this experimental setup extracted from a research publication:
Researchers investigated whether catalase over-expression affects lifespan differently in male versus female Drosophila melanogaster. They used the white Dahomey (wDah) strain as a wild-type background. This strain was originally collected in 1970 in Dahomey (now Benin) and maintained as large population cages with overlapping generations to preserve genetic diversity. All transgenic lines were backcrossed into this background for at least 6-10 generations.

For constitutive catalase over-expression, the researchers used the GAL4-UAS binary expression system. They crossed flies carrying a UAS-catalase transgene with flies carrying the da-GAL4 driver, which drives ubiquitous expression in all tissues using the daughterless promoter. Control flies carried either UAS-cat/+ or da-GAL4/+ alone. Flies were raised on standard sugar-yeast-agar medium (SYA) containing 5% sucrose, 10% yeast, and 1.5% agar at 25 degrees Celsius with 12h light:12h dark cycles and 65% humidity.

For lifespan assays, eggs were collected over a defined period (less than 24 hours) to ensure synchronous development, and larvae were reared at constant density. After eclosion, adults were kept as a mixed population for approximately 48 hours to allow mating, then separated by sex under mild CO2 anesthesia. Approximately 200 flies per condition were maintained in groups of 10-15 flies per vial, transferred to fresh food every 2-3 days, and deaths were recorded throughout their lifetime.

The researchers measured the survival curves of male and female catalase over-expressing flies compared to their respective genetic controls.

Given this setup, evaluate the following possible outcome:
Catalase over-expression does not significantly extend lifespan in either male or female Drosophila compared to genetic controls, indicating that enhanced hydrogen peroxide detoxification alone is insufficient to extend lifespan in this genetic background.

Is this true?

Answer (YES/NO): NO